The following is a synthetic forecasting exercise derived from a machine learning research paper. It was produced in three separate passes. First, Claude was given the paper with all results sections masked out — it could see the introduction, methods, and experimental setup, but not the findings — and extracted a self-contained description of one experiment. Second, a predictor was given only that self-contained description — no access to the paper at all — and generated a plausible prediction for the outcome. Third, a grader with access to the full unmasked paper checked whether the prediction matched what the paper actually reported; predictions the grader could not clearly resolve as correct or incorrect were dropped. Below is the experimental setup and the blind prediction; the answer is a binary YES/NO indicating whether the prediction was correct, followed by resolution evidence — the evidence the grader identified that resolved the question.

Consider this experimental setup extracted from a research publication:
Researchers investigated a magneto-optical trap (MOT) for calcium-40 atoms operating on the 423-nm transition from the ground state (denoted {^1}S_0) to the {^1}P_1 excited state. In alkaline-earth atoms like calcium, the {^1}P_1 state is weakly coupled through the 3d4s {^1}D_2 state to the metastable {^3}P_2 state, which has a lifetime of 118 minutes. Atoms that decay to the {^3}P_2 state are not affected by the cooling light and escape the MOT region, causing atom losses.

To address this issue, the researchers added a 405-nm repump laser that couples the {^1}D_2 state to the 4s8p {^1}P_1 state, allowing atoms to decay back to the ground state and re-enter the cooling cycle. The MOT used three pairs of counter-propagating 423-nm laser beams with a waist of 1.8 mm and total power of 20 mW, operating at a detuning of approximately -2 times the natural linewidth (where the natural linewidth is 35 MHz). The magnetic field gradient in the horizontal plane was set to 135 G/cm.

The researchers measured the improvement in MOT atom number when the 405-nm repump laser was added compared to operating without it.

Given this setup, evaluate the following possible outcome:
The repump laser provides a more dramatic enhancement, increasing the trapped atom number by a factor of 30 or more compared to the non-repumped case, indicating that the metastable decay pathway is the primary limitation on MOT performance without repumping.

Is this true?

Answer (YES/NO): NO